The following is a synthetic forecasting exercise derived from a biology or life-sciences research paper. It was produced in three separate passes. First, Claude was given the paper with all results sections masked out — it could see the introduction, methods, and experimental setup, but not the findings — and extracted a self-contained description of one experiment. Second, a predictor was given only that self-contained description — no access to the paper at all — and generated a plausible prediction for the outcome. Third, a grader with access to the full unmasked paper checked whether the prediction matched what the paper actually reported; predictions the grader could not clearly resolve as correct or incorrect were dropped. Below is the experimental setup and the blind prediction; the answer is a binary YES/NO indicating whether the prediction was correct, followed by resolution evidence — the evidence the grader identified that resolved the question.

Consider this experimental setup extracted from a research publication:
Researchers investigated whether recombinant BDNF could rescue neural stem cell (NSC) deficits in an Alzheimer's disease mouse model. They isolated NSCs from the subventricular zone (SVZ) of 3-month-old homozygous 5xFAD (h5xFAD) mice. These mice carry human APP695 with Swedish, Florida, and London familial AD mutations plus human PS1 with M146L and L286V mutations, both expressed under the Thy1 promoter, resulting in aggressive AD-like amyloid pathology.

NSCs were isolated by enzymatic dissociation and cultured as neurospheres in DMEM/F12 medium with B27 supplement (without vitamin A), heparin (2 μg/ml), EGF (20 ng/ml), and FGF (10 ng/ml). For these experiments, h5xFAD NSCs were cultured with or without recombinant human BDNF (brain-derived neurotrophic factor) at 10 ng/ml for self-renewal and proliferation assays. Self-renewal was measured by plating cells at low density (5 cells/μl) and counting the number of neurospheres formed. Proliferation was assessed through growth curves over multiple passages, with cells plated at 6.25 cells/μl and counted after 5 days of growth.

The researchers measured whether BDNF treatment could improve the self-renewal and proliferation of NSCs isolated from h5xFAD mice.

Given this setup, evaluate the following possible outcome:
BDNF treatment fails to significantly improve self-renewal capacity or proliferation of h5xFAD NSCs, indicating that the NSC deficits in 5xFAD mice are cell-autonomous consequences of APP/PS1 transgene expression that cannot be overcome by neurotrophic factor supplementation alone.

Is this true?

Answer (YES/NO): NO